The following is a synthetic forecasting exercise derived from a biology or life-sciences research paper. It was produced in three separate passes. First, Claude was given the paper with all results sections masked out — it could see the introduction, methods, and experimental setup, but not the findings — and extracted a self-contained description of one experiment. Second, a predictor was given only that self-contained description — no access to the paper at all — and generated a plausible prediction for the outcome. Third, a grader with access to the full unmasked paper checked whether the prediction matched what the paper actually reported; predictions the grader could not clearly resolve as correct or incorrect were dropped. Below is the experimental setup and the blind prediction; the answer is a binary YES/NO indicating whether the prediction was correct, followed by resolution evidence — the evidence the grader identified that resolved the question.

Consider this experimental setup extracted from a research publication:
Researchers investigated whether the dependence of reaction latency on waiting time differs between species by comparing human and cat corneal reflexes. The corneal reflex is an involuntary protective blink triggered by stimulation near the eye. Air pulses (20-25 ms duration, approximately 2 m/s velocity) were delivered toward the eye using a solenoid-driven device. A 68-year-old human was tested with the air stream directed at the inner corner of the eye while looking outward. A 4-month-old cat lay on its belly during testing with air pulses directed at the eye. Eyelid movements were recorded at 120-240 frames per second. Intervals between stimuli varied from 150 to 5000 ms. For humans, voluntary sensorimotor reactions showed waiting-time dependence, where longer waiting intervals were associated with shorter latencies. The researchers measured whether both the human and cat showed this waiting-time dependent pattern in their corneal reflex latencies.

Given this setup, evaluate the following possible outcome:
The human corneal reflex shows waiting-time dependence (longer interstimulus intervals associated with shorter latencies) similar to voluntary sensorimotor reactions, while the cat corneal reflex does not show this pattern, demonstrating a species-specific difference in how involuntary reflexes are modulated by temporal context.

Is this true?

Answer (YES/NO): YES